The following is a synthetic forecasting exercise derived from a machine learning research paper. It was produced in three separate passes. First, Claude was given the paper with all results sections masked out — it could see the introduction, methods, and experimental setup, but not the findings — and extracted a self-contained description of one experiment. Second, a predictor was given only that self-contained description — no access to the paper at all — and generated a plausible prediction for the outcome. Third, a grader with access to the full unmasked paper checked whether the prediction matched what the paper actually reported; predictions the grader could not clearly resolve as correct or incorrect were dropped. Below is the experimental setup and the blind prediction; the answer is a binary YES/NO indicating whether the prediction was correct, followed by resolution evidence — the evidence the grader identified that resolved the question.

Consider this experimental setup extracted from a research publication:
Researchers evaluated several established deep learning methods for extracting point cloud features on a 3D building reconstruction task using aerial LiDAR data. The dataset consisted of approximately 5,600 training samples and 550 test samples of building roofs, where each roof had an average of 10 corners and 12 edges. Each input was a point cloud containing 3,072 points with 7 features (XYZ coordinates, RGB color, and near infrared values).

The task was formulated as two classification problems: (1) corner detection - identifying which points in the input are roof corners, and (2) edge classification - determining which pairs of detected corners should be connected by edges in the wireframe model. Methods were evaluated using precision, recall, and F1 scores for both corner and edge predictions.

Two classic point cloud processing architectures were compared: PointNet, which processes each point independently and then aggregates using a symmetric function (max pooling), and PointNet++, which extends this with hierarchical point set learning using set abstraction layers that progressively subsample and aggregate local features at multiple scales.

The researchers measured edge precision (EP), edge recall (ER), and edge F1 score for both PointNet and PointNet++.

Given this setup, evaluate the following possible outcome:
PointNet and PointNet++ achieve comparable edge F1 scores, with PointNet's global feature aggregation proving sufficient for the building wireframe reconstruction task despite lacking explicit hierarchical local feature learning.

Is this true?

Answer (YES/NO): NO